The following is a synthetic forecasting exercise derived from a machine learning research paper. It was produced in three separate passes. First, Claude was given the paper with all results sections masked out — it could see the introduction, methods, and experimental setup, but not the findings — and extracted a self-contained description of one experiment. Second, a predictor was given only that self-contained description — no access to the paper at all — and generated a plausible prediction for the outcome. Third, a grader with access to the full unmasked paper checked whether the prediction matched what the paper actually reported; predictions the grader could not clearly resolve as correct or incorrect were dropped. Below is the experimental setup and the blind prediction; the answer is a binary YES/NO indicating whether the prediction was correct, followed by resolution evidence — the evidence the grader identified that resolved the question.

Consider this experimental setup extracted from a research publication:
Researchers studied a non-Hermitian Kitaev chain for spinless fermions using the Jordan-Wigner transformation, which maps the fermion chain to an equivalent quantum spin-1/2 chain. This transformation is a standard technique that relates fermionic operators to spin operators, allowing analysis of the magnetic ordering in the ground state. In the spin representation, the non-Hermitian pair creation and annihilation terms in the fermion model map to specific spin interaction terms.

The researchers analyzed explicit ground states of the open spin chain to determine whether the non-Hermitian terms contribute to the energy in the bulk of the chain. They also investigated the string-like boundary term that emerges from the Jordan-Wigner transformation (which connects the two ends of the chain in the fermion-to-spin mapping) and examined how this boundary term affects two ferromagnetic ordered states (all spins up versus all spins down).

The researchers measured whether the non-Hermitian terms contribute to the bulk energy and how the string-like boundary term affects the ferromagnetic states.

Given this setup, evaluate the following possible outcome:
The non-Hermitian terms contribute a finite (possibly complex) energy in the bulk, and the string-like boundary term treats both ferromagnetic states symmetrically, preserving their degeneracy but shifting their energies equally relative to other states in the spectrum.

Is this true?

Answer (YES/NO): NO